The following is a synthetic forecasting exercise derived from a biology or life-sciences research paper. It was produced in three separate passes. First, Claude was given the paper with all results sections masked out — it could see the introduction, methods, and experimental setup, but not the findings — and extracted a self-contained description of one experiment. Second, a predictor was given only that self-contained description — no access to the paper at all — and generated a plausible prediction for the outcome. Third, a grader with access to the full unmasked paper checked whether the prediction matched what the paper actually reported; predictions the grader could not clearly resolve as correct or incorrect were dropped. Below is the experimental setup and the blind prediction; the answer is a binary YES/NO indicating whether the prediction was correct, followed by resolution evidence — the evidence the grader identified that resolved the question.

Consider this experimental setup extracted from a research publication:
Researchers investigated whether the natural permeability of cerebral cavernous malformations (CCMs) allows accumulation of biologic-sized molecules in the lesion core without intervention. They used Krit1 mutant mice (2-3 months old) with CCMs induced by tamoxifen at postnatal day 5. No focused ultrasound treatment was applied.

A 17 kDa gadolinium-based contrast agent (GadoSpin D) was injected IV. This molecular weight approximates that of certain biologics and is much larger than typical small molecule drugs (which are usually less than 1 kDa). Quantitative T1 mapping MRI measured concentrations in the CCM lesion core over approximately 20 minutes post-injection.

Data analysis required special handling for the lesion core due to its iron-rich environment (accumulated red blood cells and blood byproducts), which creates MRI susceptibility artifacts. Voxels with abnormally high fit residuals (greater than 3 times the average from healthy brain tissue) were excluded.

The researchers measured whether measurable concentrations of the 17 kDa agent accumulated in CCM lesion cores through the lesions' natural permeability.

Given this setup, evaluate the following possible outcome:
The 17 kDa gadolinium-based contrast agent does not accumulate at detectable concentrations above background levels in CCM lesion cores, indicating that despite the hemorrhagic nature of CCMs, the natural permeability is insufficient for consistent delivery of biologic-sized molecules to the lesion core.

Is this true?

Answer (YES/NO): NO